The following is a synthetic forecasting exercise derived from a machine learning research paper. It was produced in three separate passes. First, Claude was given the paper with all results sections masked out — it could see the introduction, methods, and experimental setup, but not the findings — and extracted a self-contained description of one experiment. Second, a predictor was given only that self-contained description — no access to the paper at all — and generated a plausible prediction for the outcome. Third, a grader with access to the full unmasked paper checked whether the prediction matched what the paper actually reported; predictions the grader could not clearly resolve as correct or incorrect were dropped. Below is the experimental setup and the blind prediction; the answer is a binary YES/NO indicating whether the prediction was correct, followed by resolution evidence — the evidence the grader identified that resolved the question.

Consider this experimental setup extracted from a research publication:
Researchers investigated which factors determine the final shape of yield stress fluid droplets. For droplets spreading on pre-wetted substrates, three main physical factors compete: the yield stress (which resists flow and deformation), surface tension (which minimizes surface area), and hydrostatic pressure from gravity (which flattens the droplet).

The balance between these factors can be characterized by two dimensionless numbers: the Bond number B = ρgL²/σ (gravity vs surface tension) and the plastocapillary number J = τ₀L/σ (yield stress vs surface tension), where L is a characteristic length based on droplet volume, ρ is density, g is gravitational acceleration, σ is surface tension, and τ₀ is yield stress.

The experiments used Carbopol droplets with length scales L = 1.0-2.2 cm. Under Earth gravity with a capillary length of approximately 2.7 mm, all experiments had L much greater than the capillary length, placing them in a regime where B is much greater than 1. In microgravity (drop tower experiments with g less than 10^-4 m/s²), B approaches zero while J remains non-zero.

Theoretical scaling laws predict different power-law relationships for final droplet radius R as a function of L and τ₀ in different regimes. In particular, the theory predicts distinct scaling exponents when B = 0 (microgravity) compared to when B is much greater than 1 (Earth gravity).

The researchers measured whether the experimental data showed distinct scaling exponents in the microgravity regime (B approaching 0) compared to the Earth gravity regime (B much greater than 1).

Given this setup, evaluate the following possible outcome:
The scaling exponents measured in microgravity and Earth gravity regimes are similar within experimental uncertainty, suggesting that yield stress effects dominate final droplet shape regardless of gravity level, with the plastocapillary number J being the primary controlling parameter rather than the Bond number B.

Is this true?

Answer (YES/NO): NO